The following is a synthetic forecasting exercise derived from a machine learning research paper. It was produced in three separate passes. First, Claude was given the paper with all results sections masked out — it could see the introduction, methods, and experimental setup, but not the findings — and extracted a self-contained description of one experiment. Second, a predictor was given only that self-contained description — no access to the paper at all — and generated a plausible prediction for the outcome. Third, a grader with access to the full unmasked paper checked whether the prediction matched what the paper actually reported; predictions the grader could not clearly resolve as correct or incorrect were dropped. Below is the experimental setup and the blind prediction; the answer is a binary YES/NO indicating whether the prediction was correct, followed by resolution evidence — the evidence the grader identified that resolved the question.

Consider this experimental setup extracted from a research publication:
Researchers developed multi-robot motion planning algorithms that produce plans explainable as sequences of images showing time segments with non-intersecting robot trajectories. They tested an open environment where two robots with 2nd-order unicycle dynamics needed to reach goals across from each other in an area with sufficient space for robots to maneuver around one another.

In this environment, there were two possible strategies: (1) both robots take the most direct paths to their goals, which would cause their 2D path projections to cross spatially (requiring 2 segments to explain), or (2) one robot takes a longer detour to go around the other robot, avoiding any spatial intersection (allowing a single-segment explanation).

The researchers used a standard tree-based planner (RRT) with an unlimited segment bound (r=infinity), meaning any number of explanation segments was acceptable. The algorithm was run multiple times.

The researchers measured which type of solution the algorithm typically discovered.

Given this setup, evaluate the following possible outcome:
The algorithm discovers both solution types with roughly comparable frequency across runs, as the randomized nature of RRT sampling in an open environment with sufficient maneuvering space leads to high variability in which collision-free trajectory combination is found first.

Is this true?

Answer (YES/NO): NO